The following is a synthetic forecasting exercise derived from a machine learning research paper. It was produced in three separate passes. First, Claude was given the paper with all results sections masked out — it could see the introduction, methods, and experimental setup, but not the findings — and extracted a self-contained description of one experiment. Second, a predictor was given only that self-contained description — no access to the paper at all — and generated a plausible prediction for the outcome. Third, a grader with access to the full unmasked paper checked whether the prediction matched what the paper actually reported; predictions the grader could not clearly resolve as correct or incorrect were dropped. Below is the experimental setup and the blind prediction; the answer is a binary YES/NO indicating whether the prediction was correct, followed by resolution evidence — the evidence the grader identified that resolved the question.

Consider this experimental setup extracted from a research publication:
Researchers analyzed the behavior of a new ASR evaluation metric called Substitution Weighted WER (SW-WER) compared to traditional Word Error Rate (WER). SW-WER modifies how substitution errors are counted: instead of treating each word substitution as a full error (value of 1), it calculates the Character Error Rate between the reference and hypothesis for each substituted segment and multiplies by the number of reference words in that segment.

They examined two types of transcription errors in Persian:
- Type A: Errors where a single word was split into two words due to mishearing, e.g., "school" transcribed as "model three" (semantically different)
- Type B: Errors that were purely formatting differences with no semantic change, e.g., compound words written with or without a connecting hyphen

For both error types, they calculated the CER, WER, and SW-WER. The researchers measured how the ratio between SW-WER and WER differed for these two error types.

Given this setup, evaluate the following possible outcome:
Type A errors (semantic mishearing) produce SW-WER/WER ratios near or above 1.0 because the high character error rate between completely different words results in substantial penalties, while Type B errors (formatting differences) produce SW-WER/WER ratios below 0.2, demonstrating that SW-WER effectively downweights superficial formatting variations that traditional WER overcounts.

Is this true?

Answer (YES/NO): NO